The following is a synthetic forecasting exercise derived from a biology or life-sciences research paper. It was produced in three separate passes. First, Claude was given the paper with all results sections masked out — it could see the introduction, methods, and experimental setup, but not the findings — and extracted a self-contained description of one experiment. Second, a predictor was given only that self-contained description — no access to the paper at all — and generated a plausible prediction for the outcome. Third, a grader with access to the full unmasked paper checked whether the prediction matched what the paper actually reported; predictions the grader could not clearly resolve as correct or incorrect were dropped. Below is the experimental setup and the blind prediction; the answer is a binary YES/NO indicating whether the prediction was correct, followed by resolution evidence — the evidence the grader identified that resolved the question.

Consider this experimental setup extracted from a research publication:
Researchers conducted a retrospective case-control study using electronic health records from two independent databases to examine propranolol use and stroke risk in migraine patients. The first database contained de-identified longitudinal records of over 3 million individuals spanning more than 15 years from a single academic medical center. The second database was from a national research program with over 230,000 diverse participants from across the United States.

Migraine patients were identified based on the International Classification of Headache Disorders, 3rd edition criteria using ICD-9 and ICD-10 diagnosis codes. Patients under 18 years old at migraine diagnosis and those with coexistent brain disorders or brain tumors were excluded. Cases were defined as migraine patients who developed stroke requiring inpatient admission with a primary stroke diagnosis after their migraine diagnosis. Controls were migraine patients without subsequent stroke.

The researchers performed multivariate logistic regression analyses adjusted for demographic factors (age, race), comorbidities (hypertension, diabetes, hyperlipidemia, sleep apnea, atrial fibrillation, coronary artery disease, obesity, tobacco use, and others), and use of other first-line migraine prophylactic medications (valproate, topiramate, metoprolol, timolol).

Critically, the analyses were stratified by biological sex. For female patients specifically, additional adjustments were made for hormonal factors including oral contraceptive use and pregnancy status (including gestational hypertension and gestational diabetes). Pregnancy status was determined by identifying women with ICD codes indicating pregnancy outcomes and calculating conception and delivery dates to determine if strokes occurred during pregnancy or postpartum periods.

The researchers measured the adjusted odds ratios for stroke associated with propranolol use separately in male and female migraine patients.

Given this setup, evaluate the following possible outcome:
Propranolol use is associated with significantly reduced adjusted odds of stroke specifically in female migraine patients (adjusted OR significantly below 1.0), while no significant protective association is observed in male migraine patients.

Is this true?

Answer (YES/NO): YES